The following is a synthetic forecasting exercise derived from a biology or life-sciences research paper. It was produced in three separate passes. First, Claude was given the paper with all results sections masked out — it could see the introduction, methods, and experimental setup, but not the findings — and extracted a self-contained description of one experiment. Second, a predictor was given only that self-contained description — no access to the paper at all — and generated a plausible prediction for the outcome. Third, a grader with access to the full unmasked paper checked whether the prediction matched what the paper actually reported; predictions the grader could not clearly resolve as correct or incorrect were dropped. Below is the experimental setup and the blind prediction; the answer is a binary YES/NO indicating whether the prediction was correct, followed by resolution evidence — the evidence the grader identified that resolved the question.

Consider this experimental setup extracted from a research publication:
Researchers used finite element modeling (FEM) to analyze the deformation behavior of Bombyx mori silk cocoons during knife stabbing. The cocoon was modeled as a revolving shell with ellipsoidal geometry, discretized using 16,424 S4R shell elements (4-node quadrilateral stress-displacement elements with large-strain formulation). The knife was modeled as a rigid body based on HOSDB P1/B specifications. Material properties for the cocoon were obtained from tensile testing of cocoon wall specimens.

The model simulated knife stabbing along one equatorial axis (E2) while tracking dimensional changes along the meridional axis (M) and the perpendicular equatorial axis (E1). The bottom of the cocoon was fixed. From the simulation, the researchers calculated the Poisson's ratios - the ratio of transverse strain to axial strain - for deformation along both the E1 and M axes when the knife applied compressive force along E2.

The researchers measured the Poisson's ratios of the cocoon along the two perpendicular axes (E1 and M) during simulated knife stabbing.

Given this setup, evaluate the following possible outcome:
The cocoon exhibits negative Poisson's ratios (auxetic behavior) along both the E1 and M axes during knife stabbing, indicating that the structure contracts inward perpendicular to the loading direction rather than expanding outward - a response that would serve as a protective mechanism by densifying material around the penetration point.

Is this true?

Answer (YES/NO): NO